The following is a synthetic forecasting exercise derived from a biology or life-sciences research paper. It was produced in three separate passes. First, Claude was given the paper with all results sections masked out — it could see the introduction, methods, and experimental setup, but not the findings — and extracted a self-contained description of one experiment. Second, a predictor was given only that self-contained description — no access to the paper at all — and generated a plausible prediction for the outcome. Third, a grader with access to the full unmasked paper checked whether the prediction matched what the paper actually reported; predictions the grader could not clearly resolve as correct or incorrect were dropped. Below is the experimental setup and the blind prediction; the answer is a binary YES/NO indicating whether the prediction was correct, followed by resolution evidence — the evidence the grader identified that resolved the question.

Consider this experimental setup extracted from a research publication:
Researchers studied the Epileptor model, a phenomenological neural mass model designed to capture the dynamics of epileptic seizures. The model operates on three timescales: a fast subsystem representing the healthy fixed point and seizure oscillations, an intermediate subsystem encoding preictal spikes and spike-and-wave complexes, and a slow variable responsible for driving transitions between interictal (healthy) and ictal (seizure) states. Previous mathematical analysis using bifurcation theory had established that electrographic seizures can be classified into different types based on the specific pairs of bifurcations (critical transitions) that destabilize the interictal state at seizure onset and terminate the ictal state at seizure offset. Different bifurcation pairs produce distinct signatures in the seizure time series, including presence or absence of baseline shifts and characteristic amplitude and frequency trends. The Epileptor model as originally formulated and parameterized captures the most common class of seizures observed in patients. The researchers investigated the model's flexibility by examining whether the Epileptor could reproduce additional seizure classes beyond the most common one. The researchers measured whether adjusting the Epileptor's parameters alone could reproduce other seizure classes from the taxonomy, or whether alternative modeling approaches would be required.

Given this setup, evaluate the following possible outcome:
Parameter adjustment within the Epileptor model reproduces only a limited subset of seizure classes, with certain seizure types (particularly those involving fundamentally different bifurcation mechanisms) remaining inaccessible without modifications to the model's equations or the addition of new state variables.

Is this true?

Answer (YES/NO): YES